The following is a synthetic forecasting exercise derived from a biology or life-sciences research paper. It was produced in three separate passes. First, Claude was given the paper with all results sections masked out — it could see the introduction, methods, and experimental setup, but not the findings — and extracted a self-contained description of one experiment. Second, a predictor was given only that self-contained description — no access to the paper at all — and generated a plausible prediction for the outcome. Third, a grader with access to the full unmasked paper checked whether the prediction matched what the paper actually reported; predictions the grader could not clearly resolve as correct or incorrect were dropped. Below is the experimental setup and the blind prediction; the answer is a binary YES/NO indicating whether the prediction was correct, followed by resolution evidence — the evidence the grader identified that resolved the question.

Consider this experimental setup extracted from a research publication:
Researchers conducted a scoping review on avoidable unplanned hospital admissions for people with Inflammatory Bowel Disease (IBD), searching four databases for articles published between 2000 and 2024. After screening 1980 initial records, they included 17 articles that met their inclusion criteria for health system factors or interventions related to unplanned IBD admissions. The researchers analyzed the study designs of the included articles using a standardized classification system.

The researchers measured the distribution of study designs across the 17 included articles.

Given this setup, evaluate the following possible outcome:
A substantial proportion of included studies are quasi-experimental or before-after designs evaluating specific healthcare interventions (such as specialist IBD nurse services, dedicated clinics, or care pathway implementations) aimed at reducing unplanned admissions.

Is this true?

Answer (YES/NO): NO